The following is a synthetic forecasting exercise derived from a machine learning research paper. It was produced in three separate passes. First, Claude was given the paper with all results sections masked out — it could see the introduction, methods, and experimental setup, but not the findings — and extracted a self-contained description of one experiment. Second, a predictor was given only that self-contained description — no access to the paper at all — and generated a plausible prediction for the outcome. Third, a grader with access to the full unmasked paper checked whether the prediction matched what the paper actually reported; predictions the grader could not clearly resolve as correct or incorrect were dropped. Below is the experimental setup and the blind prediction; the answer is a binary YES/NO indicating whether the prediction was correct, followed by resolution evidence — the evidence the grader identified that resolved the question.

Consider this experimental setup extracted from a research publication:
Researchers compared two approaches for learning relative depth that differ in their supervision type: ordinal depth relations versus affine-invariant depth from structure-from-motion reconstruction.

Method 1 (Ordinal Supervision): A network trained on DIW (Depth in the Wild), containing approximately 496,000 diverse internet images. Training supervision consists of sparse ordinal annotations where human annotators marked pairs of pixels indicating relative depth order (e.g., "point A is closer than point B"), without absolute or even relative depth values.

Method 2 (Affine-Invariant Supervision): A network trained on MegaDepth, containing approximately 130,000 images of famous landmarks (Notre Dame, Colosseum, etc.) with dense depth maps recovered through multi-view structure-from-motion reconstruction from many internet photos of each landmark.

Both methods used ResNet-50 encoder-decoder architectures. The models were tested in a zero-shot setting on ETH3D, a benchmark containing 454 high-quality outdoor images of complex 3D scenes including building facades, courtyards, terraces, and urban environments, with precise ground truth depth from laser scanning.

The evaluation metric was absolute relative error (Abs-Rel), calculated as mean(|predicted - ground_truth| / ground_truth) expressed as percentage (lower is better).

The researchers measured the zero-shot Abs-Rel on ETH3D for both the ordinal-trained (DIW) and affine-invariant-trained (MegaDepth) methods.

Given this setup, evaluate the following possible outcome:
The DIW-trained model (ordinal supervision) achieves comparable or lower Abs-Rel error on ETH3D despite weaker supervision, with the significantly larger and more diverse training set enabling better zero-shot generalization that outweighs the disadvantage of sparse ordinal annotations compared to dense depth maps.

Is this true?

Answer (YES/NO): YES